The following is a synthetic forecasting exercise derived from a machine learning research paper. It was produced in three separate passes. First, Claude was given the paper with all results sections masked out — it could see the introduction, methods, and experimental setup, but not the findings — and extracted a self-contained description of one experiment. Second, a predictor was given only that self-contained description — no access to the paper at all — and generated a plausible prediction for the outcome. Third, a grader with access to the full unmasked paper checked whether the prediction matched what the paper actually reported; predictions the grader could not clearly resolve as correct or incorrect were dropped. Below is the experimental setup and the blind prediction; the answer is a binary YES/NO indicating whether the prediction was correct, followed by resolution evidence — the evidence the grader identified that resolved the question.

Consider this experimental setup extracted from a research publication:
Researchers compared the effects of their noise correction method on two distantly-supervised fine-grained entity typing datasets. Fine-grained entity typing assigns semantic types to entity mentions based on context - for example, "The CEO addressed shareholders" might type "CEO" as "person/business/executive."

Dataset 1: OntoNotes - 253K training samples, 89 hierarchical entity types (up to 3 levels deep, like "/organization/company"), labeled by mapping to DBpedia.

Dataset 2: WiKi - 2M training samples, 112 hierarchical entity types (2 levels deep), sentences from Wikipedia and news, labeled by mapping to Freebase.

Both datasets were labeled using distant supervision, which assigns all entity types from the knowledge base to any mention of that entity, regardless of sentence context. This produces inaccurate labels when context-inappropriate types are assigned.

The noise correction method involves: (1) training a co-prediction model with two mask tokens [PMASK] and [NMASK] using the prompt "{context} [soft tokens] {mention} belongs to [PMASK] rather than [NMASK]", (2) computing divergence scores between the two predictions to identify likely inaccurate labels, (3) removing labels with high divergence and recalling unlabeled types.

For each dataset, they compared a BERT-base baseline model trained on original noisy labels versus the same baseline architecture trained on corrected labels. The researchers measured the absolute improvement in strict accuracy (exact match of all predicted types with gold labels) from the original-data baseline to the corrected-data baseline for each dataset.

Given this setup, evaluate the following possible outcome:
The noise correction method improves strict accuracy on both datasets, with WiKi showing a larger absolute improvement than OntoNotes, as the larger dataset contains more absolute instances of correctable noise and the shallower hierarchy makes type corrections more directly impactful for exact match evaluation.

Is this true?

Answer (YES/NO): YES